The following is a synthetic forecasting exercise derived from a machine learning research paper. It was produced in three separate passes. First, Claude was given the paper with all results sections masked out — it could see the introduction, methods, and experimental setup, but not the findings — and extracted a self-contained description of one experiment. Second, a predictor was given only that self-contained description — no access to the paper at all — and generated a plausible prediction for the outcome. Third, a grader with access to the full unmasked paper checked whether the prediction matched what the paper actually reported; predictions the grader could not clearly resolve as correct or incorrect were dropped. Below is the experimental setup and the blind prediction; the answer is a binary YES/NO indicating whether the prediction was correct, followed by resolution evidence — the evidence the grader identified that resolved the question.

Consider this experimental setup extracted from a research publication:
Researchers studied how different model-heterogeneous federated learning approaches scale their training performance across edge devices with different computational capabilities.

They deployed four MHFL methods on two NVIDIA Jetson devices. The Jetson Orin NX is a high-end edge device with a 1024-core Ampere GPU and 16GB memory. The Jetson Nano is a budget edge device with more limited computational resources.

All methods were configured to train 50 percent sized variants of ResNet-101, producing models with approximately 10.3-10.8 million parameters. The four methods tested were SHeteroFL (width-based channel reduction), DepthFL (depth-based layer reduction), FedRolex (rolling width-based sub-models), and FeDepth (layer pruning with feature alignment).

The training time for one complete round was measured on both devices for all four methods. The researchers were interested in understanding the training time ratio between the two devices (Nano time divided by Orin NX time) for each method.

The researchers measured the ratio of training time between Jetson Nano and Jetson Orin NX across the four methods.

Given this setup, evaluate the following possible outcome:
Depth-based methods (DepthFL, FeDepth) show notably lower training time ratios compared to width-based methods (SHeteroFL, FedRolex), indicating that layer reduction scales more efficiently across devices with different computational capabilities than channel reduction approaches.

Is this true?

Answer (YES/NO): NO